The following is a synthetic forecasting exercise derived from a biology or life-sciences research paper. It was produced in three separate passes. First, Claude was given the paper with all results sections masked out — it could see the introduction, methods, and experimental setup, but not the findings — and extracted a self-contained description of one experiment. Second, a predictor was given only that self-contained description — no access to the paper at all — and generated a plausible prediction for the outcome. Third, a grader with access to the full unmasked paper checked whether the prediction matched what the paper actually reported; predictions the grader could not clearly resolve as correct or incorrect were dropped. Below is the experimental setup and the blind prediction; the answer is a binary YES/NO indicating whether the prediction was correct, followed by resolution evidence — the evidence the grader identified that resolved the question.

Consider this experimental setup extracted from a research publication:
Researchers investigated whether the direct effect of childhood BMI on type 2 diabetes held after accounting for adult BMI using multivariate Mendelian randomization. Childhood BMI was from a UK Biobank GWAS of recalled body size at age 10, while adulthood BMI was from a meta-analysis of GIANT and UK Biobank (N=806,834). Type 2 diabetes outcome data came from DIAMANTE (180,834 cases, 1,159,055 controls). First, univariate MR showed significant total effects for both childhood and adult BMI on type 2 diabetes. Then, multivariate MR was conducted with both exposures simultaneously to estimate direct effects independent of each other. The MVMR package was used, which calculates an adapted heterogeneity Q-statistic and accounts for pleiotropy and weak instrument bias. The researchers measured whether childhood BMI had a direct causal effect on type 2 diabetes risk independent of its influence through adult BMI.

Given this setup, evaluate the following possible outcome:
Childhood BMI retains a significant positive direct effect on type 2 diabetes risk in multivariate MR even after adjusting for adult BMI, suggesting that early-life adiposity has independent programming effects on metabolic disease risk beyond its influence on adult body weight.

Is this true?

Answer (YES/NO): NO